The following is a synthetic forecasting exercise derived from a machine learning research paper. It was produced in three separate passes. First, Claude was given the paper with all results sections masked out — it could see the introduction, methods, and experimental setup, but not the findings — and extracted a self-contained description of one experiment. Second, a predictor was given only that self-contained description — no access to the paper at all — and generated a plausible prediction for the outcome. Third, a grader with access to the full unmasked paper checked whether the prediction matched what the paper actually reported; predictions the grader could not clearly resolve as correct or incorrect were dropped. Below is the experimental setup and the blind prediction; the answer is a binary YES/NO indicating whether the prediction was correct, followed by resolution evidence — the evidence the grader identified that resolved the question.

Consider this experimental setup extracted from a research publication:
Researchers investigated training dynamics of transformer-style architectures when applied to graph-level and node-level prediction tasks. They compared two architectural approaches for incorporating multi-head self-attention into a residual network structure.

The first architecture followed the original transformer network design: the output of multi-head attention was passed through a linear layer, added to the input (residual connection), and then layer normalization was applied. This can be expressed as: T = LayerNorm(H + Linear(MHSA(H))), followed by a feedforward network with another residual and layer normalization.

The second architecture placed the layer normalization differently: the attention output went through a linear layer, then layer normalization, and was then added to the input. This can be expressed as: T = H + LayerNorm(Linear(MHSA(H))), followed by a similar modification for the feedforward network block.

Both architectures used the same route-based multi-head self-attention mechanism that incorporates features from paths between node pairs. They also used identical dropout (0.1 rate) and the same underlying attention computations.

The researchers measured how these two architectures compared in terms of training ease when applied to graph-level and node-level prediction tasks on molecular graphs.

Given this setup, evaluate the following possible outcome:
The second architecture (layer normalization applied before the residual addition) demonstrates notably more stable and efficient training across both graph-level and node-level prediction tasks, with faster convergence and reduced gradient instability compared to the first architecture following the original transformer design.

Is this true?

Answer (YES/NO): YES